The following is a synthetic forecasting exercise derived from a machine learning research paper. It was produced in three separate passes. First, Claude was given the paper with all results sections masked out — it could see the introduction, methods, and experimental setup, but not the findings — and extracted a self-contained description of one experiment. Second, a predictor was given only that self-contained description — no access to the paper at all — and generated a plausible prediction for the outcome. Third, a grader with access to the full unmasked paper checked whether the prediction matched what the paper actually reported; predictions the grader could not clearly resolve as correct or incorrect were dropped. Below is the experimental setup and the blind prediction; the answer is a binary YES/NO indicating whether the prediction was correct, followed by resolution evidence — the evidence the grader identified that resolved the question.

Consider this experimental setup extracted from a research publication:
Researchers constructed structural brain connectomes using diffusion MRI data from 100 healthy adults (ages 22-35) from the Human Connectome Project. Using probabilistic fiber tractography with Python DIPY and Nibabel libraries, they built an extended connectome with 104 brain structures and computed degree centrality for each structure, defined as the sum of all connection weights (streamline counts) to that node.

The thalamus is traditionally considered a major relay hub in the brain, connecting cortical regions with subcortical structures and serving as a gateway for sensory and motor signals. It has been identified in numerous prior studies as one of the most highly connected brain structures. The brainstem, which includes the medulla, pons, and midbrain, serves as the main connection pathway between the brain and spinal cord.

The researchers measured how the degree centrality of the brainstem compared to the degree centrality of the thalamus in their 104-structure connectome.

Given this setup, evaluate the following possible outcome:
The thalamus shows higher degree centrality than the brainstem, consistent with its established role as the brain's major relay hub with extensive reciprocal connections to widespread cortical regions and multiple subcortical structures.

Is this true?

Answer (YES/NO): NO